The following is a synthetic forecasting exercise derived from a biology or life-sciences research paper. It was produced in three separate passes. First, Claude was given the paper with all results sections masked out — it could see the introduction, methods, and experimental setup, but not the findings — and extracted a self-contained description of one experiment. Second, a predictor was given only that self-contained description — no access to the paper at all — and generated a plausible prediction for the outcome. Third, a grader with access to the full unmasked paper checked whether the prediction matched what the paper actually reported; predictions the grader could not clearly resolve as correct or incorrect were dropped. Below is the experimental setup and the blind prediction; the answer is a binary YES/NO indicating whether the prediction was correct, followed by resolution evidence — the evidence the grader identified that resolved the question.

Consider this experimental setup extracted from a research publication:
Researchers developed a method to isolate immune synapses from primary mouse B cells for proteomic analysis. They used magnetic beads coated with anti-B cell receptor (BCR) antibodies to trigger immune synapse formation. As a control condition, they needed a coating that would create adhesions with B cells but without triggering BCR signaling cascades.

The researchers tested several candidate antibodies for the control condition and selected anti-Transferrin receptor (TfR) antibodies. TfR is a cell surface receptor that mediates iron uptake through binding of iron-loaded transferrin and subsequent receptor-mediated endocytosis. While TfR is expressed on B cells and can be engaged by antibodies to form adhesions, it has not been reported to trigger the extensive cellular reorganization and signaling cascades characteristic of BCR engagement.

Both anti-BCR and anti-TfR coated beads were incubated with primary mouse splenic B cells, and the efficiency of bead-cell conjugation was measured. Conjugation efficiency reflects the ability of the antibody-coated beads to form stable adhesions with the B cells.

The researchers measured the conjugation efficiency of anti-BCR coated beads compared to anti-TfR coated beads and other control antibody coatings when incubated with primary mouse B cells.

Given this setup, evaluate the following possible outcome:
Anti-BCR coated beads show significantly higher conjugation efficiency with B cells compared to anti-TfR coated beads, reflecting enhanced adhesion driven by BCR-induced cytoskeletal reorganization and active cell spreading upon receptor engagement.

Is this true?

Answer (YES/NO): YES